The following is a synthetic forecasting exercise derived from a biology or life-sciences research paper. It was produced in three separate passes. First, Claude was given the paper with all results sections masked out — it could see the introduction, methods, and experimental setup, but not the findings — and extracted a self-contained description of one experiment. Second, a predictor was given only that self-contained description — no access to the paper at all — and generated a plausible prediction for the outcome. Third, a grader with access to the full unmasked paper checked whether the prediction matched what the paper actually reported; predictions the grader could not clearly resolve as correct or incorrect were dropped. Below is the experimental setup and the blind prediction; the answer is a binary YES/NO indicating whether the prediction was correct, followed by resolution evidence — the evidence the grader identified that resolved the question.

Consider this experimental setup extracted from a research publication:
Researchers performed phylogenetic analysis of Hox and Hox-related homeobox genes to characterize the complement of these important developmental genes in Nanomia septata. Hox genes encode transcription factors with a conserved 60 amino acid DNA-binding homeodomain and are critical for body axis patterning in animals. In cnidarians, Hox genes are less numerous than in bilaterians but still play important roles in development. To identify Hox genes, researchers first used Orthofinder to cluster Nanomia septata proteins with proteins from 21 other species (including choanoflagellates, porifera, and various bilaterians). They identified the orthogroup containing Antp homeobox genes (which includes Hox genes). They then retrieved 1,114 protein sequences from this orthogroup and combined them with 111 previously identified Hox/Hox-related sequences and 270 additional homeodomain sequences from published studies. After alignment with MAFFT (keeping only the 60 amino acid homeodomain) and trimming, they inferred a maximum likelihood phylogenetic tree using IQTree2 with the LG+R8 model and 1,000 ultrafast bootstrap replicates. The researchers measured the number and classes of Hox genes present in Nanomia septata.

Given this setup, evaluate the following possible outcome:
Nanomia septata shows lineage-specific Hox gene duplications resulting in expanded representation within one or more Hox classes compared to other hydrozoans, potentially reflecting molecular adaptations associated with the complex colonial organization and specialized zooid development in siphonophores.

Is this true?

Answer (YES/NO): NO